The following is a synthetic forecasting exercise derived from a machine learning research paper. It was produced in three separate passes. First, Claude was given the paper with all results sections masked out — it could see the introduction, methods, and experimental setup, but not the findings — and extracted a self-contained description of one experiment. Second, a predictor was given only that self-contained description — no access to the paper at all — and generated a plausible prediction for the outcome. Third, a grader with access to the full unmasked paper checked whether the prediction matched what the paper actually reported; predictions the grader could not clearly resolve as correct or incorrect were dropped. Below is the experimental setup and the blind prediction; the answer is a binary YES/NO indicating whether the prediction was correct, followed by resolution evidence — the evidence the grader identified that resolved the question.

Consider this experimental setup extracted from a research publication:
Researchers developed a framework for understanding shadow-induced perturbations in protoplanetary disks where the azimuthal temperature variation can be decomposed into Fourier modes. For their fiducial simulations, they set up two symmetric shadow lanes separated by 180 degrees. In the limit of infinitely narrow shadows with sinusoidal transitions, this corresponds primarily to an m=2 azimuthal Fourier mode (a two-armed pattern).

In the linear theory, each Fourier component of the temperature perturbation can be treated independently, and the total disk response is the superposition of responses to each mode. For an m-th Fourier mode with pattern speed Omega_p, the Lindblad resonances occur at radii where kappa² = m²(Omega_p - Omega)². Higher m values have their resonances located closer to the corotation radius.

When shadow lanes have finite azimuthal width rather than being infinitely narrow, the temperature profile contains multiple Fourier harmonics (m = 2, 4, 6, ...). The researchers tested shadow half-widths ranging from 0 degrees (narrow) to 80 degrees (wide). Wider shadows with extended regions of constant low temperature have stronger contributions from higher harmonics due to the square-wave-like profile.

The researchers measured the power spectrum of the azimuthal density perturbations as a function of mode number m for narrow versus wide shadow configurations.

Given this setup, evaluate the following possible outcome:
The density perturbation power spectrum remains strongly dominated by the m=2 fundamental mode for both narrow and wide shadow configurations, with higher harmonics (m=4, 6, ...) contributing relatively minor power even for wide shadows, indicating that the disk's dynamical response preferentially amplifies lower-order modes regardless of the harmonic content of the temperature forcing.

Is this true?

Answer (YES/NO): YES